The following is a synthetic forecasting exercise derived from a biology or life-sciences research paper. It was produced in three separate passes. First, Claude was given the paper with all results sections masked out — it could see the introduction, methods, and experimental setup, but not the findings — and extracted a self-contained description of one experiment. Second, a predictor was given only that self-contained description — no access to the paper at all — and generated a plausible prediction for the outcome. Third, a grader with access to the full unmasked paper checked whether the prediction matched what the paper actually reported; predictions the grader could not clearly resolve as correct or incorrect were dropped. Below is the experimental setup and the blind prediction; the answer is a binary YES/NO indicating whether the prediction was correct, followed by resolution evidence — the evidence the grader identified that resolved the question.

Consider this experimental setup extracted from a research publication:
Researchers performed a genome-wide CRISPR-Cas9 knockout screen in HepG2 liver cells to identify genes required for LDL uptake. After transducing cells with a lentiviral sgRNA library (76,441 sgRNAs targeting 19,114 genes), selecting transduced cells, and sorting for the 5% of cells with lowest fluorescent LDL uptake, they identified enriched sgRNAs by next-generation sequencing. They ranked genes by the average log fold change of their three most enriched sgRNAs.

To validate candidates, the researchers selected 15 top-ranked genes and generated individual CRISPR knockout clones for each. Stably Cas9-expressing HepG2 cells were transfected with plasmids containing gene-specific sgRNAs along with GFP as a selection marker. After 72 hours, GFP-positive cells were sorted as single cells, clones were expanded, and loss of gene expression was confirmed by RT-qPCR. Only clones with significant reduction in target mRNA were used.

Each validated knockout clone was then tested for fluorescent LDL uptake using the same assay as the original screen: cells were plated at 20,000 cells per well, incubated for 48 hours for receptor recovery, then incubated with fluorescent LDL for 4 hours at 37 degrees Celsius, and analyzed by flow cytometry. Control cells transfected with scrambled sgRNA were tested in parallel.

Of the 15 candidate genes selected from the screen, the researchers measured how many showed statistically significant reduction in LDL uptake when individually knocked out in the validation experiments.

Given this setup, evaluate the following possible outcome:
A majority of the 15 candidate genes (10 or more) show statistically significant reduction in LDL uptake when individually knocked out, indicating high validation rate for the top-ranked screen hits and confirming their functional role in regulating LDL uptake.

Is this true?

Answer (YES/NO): NO